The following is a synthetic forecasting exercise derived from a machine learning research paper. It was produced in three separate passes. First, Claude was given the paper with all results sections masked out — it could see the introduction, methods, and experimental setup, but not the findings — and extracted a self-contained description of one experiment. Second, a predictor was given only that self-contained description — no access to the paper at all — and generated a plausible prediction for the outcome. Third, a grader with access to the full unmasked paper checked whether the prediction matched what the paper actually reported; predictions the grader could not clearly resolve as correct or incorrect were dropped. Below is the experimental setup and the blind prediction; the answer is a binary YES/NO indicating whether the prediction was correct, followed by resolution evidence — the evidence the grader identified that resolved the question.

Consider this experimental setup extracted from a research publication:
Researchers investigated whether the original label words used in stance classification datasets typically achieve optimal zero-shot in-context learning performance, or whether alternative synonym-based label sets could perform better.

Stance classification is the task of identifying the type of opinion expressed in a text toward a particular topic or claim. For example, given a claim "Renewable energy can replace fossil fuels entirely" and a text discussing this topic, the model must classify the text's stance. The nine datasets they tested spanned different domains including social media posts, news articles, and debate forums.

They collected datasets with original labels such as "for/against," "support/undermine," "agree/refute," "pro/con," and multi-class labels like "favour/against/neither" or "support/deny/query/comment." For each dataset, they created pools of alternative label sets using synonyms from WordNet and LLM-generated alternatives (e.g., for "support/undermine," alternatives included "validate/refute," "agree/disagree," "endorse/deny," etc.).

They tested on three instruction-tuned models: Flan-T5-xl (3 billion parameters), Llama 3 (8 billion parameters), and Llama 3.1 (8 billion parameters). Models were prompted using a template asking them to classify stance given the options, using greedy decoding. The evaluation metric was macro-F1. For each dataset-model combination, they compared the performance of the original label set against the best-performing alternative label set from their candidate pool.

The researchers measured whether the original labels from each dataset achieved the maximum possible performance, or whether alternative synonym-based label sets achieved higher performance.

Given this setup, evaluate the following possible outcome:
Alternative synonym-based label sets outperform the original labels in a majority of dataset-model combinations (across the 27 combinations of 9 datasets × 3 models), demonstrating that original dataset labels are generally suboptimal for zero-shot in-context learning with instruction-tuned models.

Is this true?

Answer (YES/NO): YES